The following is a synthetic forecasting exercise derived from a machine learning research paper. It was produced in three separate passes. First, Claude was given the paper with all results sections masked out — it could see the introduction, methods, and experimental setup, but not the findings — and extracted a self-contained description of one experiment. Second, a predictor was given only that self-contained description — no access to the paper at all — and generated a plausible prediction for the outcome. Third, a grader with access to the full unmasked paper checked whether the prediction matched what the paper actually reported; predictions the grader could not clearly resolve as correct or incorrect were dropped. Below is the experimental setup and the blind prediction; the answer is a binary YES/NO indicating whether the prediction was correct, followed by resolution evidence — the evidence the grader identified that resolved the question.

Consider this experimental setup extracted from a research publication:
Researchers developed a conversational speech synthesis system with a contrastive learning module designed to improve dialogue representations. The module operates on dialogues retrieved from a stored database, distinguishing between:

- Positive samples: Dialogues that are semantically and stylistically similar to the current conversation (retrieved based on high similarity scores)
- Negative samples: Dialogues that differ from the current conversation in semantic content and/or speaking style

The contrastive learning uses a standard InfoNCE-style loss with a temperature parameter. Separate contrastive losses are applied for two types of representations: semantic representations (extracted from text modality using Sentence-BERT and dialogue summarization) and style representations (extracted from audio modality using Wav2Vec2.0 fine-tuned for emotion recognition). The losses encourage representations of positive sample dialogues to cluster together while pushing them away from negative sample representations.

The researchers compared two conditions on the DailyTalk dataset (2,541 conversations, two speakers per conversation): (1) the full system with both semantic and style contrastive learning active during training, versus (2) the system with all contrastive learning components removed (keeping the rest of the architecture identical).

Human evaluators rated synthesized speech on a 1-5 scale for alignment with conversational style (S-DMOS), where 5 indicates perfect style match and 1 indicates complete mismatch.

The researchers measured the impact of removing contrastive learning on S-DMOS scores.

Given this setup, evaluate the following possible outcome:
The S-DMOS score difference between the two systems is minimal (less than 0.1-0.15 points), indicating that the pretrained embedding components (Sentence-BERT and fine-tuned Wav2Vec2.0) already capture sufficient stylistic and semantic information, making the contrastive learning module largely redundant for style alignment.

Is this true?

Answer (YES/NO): NO